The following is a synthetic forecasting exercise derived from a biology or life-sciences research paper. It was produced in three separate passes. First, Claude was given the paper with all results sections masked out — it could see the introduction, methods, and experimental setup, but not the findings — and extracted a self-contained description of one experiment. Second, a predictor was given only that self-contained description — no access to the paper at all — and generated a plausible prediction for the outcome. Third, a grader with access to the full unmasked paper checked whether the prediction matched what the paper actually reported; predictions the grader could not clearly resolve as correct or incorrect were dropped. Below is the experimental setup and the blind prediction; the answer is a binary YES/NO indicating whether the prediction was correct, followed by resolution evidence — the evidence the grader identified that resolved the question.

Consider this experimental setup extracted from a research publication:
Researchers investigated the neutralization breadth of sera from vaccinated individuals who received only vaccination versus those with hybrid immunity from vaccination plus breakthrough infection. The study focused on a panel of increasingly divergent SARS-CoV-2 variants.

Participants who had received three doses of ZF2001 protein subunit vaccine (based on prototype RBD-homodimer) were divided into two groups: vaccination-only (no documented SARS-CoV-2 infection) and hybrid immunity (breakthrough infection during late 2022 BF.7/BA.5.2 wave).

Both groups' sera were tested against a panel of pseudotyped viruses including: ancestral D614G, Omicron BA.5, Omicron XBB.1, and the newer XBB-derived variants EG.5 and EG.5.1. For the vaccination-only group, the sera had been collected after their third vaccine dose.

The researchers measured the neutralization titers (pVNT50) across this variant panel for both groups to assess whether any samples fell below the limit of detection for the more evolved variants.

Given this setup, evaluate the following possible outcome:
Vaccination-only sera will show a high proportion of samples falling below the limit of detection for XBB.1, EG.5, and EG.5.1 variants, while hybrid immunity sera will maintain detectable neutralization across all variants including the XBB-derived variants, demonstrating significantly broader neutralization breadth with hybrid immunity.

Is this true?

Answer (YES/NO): YES